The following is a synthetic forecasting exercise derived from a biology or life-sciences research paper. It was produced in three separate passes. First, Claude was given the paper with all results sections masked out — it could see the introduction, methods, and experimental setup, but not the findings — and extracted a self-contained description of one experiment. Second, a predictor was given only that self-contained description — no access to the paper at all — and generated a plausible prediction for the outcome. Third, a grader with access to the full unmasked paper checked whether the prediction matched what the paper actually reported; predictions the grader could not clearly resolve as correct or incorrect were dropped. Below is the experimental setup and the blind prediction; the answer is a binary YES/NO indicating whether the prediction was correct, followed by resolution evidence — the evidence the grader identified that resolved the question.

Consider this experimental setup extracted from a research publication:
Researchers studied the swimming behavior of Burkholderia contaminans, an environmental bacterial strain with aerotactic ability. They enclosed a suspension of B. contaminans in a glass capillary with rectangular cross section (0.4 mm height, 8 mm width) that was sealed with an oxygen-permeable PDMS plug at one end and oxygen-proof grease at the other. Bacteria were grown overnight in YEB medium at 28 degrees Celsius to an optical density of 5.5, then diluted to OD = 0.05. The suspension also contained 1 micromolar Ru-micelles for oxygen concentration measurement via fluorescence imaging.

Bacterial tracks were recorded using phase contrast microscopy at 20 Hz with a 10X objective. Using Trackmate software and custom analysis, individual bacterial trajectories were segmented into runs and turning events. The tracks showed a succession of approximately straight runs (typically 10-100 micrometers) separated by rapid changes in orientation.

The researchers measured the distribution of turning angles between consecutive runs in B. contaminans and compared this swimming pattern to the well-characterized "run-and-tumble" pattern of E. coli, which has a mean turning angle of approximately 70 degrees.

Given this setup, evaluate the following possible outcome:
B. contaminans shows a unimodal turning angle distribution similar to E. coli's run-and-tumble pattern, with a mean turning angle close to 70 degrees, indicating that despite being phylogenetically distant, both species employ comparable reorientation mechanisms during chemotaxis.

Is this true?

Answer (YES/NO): NO